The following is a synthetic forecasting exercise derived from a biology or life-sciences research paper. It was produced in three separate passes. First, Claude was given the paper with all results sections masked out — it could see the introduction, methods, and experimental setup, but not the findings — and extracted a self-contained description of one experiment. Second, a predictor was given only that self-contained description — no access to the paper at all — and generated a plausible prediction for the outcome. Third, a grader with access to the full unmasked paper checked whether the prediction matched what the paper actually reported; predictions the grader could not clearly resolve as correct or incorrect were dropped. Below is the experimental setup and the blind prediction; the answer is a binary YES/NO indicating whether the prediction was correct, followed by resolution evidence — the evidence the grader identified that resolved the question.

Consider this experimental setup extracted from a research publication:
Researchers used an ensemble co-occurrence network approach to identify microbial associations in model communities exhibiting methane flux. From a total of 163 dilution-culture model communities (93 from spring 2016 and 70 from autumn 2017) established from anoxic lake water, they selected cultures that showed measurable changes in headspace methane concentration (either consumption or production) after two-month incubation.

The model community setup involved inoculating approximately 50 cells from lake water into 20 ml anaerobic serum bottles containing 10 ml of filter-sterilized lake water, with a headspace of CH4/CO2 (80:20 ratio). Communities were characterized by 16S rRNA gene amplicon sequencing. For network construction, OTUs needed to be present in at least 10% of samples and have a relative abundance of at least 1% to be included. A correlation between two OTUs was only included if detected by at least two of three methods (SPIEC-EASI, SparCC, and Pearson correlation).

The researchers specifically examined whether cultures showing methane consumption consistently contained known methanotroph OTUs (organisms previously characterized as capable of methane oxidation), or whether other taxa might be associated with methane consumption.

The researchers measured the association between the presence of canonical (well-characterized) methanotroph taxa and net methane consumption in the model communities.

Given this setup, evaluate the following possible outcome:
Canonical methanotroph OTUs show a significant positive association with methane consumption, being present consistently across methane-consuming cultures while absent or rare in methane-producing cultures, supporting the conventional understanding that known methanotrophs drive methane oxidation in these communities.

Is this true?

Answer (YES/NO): NO